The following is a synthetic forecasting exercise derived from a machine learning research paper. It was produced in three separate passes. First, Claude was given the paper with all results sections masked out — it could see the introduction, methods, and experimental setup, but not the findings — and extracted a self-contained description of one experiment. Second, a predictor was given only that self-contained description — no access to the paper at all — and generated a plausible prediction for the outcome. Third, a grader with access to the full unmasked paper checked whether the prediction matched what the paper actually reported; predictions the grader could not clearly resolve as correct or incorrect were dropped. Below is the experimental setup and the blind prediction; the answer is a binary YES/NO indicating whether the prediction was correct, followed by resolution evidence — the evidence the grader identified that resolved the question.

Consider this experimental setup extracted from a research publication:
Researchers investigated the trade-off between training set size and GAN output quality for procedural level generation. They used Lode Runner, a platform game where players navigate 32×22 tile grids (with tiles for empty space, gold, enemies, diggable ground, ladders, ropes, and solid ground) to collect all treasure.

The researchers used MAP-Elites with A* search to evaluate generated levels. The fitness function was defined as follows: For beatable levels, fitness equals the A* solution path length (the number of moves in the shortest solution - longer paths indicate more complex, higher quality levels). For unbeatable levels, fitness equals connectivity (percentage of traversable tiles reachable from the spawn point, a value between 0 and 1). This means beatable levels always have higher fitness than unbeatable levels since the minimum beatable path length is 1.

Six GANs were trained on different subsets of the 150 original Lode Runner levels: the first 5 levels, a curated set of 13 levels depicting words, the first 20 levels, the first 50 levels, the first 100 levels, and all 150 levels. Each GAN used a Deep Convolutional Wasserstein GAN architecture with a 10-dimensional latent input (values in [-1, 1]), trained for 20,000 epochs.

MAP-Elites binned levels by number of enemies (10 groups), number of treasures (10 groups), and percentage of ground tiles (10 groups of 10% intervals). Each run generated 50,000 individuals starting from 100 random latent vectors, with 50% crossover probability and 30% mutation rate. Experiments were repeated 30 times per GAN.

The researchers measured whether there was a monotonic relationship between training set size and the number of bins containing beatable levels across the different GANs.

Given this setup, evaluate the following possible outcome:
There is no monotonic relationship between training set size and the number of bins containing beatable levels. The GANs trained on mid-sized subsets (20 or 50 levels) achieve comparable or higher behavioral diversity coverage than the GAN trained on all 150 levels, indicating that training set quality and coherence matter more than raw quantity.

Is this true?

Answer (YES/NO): YES